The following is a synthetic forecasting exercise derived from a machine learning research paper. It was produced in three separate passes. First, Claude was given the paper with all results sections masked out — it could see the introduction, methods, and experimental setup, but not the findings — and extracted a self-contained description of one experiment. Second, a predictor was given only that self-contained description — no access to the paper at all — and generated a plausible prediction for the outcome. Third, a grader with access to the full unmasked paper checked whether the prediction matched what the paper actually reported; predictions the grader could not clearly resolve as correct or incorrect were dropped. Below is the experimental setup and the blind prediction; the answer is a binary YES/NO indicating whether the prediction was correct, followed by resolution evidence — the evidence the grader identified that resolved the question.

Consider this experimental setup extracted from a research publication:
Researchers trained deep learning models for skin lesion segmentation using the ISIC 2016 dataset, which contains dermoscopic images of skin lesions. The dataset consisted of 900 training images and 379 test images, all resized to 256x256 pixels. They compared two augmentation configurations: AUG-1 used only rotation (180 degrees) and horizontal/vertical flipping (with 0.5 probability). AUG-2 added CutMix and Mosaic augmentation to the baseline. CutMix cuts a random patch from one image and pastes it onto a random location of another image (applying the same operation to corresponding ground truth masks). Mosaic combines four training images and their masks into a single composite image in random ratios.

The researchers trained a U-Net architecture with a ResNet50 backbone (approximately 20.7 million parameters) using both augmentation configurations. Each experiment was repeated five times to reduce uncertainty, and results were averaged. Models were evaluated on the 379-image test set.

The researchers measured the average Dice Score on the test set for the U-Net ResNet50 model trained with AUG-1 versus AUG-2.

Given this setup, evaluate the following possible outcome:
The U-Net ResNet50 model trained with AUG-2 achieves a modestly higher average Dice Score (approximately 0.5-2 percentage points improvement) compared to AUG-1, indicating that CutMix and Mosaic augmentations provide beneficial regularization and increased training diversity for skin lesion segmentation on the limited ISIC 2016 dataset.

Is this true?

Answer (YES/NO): NO